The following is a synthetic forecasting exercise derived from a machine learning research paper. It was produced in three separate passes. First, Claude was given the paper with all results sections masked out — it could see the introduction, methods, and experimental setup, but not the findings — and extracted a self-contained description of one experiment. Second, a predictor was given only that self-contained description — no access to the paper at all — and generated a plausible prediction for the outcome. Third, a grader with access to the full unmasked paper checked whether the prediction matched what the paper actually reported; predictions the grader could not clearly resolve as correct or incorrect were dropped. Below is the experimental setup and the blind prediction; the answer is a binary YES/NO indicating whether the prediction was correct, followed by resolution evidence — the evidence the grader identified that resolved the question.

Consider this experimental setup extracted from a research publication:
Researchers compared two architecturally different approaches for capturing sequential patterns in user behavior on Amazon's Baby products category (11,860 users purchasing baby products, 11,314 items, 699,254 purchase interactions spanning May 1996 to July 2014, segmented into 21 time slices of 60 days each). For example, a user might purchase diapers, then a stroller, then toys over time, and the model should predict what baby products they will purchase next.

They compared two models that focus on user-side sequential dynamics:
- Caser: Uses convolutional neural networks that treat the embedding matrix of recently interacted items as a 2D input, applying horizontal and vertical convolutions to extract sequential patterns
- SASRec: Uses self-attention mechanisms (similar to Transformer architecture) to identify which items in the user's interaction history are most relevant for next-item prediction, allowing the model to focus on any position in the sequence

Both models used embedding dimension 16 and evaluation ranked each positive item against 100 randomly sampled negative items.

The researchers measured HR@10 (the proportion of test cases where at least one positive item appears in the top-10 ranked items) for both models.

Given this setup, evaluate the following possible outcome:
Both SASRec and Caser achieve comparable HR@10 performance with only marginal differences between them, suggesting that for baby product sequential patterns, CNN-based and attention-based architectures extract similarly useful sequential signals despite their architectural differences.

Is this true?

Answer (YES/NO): YES